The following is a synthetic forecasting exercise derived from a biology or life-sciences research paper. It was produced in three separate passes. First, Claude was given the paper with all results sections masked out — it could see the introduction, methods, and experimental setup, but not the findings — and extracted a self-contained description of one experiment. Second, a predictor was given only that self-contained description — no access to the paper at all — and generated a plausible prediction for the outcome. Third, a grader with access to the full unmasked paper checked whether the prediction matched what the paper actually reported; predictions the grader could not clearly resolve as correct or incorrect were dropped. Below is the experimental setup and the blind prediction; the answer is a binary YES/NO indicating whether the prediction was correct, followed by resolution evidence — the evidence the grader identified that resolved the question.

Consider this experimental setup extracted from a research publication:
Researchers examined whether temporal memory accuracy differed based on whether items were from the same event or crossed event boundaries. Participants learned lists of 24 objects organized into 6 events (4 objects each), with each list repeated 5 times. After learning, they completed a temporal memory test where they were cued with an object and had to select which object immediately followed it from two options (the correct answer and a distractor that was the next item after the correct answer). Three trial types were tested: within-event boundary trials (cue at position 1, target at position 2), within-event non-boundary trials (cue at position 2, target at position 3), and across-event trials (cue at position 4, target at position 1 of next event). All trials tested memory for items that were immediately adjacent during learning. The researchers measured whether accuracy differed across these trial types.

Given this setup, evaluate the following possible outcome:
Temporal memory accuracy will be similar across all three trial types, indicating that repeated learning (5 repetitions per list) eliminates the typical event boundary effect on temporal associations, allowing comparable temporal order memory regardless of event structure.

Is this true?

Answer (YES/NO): YES